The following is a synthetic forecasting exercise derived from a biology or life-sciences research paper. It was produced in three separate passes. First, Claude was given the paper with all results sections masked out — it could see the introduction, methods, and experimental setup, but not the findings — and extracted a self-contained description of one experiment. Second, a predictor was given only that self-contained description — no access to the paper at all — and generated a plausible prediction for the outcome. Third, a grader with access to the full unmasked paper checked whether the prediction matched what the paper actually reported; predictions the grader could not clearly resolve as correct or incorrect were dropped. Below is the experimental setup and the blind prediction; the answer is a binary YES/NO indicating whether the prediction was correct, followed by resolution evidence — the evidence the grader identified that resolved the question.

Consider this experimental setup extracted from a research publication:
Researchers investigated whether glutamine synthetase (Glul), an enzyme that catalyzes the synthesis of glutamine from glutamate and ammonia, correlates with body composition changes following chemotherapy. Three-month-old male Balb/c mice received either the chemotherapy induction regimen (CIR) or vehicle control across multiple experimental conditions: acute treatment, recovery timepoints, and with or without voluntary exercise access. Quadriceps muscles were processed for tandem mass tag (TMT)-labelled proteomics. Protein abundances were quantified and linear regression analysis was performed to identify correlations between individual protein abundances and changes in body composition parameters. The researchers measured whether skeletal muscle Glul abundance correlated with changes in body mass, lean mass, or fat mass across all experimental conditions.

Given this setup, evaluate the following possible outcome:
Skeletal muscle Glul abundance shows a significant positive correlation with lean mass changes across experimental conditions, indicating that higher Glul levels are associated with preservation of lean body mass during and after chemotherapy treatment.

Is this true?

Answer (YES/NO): NO